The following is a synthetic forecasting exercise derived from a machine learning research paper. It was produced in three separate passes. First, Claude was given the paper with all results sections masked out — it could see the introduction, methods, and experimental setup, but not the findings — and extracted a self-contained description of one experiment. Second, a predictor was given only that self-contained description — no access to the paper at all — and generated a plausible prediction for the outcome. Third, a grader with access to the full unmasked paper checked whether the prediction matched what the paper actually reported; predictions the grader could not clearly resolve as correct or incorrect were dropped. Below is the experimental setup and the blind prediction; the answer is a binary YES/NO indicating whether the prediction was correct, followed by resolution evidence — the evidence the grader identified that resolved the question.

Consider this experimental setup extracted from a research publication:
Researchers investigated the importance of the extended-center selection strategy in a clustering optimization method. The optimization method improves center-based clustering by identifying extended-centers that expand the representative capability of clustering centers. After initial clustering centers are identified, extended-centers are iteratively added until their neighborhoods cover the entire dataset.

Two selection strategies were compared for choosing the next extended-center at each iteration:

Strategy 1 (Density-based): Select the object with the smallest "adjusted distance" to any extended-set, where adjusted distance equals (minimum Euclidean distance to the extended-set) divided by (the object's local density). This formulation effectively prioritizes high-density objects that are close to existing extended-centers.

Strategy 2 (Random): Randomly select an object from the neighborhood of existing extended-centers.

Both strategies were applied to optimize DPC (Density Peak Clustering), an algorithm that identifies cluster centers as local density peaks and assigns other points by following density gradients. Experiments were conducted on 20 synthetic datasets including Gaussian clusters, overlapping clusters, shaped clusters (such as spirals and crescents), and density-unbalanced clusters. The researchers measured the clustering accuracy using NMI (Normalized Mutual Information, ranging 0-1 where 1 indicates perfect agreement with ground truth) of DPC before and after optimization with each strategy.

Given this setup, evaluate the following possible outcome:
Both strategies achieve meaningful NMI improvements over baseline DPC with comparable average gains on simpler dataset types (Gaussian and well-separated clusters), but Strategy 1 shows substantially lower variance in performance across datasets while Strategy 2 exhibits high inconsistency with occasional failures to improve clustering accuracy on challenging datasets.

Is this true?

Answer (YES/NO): NO